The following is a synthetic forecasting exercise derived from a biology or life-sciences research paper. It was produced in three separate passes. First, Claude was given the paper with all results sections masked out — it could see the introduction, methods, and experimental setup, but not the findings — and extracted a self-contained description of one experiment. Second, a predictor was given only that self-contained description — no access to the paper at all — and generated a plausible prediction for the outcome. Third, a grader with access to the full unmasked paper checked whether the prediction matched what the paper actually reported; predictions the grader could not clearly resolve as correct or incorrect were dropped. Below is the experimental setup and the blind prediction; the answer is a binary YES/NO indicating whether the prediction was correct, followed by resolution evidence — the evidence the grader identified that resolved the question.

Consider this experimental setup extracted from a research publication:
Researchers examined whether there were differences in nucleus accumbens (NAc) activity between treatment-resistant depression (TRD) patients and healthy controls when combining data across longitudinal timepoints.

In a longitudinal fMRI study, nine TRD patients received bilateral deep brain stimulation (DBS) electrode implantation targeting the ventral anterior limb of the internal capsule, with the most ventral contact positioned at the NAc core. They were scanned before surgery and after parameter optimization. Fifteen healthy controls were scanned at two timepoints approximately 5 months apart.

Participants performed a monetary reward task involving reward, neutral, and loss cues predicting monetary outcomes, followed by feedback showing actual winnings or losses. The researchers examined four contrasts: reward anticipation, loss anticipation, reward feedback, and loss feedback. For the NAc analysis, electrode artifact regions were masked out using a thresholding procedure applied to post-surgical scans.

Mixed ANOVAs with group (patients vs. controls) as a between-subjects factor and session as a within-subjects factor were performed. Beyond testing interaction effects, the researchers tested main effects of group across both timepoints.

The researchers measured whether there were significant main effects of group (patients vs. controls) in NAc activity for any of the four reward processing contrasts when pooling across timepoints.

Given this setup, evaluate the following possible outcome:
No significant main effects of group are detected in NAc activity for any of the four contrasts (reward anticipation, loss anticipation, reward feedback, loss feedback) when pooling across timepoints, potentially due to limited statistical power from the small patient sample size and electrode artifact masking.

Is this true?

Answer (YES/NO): YES